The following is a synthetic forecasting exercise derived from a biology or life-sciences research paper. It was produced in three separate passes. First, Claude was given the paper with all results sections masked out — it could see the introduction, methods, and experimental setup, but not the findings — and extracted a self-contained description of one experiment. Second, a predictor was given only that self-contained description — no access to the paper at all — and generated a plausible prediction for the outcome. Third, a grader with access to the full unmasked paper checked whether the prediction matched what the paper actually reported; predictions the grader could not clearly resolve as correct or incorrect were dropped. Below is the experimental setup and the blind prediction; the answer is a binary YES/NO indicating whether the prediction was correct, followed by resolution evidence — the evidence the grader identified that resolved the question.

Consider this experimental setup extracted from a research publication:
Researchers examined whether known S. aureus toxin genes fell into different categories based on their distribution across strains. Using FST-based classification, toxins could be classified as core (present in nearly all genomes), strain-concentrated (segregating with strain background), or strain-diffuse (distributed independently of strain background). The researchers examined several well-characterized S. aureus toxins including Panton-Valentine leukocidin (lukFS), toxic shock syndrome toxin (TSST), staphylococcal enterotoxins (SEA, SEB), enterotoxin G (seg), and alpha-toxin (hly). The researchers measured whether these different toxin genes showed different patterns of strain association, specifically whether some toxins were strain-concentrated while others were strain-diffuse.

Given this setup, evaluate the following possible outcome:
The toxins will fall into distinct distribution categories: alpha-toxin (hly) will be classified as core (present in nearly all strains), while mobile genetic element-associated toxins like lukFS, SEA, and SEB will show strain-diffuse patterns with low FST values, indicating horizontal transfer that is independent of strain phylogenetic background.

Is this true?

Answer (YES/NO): YES